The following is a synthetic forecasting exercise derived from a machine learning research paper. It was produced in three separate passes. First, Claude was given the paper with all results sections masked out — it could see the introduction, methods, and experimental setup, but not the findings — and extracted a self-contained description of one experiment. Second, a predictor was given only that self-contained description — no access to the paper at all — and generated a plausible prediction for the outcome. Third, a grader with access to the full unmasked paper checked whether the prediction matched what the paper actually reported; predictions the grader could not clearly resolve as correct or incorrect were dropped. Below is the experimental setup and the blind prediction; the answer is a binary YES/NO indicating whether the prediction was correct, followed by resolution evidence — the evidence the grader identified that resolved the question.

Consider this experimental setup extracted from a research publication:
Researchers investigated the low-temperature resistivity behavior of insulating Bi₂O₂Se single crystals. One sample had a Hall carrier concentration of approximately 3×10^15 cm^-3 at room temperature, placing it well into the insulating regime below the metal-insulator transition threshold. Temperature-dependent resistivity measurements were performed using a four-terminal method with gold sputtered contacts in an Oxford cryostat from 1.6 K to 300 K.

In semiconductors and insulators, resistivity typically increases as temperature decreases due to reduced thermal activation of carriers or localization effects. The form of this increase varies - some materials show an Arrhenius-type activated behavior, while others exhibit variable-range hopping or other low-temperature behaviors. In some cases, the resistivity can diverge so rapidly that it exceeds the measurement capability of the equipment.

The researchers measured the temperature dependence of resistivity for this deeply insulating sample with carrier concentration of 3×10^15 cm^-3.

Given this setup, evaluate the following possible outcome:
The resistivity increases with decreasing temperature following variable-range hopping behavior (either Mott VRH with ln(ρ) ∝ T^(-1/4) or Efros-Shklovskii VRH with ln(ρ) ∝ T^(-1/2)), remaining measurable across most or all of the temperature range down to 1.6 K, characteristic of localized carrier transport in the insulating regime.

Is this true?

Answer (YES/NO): NO